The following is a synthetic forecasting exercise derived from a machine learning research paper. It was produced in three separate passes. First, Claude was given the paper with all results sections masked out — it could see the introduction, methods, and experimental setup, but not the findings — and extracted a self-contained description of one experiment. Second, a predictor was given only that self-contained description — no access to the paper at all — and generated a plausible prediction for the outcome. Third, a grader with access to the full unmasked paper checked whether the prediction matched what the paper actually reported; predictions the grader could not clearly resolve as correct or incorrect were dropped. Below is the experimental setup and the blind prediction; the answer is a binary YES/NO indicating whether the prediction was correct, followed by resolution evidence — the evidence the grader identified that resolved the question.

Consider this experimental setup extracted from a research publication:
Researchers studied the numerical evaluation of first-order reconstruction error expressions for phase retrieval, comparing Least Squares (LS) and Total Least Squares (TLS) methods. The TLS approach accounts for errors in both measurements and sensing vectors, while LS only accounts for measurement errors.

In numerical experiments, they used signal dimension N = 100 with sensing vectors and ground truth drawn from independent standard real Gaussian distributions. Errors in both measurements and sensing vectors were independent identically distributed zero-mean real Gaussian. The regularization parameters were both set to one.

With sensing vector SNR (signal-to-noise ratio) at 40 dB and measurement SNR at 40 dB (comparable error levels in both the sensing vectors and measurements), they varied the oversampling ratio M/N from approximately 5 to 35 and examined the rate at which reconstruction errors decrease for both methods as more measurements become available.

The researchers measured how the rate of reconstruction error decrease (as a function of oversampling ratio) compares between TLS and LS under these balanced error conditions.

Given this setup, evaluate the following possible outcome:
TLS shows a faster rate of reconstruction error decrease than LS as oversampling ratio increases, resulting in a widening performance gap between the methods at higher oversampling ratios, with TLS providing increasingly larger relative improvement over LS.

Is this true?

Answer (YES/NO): NO